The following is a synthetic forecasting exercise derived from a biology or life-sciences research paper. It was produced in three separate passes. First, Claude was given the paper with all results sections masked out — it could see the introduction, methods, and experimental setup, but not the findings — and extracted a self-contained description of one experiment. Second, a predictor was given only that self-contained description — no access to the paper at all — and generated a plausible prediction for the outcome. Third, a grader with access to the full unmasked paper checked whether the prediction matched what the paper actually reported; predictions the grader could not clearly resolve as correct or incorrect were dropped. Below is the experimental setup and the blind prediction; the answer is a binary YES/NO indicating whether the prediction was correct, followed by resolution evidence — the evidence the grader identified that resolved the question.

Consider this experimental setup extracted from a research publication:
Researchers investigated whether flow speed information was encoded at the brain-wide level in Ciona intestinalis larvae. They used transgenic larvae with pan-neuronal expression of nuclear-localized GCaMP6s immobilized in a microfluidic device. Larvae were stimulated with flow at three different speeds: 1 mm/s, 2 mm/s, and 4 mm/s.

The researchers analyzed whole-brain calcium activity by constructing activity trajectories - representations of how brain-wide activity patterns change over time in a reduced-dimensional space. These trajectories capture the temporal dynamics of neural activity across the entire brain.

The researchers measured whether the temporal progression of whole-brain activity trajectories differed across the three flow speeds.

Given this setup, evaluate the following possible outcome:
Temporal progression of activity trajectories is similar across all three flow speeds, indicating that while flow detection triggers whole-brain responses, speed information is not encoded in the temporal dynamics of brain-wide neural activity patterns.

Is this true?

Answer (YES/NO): NO